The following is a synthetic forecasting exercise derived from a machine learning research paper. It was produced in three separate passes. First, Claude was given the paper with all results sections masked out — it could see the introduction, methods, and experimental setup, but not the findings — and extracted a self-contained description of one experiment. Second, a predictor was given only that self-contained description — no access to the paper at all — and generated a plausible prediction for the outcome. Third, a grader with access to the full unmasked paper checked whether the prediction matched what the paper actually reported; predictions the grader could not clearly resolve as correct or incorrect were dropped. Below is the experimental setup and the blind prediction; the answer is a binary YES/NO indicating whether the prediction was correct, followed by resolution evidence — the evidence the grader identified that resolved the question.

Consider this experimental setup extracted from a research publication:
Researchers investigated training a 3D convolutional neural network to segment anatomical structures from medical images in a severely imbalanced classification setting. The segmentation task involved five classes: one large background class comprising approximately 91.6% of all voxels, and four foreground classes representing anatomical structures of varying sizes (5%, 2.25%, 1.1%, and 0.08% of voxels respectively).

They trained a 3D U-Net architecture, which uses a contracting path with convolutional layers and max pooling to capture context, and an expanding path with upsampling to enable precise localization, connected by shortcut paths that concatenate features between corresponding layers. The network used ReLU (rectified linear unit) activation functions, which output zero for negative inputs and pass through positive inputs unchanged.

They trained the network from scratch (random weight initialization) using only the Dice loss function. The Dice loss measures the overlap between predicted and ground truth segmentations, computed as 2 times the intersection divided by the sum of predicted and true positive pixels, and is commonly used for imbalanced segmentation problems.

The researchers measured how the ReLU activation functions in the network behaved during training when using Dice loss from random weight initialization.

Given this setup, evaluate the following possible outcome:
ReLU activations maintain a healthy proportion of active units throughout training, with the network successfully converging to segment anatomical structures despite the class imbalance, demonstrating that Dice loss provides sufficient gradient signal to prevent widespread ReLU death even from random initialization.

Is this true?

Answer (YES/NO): NO